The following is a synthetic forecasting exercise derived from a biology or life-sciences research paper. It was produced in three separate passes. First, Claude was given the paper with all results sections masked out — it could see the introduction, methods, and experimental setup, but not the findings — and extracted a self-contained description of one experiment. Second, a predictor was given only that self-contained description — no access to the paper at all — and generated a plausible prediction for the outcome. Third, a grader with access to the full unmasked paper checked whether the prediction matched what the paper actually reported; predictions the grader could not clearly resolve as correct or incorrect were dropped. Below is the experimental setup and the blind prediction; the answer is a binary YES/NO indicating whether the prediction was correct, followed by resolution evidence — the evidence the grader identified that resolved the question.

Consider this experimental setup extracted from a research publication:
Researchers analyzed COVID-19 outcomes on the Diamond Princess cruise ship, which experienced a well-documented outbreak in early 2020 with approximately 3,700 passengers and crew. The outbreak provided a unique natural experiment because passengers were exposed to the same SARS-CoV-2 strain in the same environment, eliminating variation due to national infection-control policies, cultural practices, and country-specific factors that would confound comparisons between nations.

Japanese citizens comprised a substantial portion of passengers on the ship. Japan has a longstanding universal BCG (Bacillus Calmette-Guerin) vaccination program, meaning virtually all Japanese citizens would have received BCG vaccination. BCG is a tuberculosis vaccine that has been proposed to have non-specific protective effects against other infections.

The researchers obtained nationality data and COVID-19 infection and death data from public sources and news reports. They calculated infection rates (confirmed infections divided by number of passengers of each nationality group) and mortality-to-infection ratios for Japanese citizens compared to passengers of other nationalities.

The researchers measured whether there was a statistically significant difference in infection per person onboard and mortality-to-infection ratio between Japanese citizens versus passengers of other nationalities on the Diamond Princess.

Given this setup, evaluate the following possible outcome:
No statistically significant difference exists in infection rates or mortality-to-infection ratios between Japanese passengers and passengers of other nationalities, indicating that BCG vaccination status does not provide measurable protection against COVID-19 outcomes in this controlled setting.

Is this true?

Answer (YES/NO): YES